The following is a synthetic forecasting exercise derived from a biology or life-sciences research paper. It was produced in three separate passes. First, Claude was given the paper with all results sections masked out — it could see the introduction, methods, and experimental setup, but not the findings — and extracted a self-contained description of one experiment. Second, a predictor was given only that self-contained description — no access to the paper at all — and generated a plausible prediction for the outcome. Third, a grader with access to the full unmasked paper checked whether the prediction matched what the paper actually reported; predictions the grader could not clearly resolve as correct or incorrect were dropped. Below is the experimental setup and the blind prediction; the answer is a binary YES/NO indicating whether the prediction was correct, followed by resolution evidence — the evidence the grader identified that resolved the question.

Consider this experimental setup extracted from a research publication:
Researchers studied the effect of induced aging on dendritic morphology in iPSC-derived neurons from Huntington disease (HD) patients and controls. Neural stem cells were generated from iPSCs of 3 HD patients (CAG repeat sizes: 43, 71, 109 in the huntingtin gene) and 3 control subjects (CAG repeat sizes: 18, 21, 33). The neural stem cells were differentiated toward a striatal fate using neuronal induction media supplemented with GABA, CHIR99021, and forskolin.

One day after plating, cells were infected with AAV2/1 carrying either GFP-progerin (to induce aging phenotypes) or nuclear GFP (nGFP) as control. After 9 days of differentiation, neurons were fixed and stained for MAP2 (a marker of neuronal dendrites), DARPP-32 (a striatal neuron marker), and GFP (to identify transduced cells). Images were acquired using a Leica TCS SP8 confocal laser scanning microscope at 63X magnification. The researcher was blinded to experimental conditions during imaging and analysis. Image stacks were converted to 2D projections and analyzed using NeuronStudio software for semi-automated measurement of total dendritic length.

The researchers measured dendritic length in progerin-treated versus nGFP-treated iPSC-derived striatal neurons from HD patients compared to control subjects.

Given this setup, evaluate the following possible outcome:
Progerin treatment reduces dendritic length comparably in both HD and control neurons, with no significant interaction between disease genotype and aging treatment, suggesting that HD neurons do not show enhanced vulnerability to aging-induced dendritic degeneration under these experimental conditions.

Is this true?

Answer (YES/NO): YES